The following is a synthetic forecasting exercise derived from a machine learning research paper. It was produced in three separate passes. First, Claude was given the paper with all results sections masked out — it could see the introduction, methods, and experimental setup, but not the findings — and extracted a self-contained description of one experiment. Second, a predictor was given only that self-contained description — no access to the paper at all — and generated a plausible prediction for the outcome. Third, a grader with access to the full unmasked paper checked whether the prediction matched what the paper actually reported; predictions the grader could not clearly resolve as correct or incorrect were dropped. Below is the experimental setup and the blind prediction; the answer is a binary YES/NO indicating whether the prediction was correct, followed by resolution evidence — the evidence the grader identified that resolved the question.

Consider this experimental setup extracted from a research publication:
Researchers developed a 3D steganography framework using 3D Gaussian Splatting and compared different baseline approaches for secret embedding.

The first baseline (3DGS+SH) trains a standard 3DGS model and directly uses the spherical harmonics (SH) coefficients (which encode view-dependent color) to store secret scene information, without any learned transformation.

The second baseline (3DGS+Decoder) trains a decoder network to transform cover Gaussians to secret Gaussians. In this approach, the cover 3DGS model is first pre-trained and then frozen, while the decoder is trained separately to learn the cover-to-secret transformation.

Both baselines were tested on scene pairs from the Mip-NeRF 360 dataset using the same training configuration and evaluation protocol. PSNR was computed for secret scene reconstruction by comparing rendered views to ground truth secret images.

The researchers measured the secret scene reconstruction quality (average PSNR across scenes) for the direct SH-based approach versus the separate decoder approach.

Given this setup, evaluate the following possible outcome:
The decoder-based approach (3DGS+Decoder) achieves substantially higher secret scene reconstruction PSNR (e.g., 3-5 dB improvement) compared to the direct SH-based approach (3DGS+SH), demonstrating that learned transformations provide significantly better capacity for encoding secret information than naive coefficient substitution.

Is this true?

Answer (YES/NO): NO